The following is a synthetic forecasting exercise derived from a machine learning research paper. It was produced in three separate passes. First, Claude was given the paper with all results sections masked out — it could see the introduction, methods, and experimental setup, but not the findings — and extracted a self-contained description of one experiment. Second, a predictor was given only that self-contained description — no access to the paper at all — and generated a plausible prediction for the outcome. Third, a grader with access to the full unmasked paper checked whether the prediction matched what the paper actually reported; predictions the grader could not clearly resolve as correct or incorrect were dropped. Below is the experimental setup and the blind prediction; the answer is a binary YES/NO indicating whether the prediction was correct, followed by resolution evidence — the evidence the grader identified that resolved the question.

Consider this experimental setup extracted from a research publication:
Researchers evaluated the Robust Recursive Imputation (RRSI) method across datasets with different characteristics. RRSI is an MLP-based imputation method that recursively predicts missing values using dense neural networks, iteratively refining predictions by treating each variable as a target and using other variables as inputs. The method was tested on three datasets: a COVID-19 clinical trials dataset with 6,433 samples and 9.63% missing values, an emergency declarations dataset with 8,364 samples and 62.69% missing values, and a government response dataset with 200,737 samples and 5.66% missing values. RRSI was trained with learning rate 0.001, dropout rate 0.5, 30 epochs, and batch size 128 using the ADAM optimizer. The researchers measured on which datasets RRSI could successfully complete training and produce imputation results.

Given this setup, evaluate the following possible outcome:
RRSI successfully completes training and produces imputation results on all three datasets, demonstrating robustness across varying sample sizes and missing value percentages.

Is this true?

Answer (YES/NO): NO